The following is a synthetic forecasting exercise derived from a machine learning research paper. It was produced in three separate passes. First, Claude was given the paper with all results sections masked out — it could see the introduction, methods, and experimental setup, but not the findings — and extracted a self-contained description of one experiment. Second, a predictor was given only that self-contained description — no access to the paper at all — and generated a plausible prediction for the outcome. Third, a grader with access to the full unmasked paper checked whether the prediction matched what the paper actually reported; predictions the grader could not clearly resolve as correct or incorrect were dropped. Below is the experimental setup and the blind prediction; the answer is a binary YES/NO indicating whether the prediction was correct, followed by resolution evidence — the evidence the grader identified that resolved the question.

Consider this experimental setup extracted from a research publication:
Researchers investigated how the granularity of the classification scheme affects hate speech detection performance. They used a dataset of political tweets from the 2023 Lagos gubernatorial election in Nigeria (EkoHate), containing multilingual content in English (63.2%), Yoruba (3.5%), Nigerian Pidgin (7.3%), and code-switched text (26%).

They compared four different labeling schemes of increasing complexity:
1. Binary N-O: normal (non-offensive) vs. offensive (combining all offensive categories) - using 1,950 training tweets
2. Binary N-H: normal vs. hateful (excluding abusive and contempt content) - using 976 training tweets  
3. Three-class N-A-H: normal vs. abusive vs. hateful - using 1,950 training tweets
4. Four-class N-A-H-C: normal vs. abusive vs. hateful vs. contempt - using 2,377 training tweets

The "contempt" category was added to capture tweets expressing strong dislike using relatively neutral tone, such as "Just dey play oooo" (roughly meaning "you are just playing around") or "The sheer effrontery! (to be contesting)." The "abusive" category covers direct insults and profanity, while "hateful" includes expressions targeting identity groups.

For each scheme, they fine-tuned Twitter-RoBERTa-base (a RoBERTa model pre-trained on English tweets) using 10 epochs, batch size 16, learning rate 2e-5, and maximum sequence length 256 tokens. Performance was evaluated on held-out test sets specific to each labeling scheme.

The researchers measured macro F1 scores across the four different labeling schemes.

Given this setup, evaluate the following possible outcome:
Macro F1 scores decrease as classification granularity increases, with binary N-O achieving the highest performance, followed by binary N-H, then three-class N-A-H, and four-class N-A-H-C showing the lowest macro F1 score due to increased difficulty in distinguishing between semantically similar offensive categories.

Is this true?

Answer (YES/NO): YES